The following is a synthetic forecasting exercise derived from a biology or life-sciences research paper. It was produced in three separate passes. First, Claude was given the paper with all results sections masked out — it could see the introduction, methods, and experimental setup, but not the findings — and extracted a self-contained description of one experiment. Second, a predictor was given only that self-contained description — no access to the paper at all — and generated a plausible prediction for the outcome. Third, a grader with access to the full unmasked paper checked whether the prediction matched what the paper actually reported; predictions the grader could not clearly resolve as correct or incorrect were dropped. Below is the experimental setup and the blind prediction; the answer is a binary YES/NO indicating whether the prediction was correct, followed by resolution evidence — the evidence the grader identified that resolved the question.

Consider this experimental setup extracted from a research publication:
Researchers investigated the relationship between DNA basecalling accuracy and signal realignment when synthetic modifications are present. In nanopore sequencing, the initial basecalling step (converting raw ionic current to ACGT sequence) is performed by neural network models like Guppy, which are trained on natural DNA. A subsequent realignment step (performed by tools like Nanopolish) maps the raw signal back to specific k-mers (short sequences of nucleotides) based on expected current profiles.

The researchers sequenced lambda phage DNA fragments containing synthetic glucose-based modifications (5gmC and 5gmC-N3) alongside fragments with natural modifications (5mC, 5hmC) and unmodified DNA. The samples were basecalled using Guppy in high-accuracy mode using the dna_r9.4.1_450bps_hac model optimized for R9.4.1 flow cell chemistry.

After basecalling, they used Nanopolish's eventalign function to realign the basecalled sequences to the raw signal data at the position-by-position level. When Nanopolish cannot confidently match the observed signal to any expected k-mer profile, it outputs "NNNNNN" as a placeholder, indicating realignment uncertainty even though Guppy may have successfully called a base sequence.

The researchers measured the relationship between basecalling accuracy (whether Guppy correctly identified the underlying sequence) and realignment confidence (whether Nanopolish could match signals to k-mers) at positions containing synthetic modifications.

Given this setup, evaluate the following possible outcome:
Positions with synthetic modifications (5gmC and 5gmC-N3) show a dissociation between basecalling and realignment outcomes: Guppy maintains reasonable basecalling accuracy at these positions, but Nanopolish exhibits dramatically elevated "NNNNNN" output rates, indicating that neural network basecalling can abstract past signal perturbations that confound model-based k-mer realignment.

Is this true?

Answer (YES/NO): YES